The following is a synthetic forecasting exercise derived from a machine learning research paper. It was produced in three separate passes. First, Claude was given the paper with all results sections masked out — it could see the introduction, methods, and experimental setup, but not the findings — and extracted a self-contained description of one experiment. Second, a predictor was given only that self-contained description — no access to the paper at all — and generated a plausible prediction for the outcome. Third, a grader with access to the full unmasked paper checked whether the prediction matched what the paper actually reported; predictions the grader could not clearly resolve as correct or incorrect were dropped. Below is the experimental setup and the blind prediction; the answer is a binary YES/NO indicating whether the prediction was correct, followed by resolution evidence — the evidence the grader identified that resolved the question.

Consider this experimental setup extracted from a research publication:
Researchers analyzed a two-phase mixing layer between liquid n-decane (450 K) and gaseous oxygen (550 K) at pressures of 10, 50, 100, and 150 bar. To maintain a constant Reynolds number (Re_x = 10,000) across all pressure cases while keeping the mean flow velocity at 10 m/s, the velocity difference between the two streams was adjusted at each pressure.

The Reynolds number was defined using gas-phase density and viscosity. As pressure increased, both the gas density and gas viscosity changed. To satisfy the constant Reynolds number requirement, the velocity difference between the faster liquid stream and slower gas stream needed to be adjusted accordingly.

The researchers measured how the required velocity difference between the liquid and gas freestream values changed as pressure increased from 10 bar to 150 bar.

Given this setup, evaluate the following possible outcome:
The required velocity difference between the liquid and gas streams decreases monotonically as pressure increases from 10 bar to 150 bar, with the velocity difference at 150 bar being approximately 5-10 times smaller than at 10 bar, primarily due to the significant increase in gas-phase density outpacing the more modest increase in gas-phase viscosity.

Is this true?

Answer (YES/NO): NO